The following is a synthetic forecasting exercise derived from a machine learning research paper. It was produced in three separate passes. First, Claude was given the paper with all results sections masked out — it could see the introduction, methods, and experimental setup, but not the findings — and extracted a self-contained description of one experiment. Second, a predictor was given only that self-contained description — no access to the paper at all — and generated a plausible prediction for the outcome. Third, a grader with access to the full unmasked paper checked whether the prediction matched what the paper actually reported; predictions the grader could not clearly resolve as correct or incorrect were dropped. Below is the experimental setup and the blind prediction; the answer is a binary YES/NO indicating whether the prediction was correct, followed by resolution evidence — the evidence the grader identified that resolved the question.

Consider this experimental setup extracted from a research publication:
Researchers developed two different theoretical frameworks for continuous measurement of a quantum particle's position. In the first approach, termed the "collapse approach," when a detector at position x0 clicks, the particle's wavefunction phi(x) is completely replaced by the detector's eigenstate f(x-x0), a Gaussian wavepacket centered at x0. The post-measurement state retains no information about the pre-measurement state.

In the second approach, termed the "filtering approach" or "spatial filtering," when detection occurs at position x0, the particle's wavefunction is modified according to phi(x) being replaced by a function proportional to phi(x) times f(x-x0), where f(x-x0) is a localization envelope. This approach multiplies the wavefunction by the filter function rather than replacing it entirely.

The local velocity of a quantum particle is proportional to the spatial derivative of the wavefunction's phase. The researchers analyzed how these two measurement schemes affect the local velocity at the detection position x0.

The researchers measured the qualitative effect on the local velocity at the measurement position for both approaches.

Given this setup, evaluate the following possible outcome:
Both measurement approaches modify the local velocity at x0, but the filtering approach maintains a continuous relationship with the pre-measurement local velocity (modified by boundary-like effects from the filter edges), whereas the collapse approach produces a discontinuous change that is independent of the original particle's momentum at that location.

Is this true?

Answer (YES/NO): NO